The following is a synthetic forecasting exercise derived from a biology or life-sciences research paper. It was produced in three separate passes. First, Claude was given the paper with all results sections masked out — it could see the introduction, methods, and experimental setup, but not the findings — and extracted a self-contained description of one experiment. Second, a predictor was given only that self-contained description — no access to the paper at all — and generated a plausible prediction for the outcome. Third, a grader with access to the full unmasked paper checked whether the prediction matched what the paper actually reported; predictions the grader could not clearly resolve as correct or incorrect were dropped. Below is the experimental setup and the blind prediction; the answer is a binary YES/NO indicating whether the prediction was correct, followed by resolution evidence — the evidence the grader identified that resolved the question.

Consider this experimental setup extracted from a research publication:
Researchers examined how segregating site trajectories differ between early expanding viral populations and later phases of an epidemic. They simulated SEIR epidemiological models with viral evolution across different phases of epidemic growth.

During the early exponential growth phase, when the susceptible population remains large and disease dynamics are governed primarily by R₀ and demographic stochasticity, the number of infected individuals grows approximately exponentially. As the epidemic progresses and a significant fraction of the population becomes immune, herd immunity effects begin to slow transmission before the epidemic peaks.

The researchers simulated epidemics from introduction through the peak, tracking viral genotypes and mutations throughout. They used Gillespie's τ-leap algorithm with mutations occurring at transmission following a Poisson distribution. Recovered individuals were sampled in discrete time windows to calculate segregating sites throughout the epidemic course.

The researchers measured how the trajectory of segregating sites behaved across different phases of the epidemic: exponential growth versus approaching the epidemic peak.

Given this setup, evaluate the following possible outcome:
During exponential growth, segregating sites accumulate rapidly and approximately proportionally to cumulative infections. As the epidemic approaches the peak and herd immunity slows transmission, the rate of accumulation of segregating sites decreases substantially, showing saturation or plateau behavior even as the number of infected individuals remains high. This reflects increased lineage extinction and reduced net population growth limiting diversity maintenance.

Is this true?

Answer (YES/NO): NO